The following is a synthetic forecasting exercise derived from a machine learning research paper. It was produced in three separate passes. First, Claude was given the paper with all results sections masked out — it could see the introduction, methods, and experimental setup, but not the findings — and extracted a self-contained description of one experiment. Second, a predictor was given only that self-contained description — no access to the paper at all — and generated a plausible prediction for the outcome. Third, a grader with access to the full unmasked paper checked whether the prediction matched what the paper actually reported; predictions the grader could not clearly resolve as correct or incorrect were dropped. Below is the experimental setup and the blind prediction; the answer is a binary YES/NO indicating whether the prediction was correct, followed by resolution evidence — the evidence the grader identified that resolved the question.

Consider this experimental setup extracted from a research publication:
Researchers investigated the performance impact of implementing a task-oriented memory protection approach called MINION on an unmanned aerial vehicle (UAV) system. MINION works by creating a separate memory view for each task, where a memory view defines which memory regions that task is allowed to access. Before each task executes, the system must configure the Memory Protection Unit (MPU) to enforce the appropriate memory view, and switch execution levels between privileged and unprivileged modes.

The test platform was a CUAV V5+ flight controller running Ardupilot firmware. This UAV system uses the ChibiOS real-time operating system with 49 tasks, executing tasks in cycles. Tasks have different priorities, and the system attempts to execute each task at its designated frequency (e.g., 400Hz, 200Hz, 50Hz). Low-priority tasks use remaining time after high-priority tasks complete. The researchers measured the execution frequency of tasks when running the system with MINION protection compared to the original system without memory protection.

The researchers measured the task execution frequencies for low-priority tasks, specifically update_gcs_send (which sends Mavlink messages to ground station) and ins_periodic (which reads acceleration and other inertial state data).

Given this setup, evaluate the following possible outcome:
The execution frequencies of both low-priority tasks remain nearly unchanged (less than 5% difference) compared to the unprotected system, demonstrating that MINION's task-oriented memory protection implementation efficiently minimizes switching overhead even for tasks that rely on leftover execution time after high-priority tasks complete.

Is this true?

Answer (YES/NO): NO